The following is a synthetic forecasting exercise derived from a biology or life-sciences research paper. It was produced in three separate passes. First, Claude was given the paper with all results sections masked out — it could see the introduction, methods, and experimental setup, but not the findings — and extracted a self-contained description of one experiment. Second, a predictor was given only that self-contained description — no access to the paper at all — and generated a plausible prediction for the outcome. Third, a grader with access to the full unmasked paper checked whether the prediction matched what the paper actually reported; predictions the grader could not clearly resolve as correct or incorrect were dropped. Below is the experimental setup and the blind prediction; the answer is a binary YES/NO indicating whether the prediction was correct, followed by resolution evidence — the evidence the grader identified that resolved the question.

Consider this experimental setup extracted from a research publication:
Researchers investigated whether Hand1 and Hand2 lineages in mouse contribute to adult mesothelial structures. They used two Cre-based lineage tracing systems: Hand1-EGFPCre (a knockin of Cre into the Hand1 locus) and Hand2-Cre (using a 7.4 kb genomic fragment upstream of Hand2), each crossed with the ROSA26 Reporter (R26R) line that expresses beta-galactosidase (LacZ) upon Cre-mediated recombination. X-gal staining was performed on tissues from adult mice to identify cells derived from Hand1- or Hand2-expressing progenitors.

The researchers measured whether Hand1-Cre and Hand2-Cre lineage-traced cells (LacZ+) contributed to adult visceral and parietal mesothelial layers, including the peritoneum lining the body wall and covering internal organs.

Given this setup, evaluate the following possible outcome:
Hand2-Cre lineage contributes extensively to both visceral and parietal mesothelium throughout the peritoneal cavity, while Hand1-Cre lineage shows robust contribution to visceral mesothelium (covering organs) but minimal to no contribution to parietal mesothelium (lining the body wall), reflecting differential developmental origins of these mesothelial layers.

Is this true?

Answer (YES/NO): NO